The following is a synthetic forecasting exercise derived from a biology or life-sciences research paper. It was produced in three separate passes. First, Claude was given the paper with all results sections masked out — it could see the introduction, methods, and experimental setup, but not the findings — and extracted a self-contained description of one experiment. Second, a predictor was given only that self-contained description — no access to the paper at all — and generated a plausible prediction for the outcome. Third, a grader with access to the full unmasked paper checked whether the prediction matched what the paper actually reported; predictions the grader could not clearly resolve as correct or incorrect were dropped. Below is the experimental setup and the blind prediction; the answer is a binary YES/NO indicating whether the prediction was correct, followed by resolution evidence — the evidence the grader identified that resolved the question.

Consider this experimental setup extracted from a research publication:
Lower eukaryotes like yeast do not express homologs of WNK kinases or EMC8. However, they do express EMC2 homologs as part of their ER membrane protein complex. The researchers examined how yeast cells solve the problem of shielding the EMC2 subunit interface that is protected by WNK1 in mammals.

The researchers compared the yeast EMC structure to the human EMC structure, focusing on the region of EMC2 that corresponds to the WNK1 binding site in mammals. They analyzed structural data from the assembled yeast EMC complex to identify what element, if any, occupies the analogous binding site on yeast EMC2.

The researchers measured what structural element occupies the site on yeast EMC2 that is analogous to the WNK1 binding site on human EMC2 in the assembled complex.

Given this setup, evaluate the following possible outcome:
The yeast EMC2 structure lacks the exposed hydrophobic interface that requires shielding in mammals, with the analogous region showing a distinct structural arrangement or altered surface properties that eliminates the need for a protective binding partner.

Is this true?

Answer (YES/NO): NO